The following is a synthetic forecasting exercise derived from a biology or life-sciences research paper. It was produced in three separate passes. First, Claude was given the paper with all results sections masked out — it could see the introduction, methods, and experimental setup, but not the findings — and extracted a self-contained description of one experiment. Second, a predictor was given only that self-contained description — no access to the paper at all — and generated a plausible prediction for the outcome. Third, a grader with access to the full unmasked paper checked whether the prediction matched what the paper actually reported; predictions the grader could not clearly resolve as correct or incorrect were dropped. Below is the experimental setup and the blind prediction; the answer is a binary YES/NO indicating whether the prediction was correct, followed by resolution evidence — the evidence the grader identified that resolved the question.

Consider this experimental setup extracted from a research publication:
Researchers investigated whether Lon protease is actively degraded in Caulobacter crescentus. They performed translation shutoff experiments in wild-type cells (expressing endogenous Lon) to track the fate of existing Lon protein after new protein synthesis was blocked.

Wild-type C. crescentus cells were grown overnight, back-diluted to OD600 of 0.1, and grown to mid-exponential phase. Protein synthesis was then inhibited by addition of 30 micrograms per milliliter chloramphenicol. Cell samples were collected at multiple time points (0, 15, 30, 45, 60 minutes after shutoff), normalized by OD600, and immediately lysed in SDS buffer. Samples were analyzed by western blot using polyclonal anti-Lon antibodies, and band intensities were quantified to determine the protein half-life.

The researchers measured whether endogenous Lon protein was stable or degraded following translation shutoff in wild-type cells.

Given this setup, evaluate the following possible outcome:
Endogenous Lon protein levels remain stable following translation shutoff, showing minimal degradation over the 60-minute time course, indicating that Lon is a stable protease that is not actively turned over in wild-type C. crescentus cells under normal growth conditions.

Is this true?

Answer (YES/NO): NO